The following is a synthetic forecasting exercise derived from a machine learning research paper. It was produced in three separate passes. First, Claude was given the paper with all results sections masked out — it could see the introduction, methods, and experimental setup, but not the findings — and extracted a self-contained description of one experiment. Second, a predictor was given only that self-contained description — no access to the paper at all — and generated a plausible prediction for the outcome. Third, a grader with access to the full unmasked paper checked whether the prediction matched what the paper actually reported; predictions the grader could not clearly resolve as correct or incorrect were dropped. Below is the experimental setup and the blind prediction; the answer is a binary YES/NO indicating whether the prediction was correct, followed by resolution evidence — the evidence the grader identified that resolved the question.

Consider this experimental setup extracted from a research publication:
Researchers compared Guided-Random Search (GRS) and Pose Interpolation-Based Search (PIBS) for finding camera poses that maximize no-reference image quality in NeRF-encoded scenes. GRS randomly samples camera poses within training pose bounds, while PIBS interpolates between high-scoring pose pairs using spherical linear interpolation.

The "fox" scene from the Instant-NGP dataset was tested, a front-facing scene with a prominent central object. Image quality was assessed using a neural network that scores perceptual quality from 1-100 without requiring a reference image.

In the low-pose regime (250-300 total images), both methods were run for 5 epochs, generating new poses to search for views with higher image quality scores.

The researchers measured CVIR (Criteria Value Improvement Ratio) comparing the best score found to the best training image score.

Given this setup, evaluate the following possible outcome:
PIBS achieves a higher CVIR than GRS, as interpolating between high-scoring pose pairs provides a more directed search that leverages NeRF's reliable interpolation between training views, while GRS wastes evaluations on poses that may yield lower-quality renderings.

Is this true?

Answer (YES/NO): NO